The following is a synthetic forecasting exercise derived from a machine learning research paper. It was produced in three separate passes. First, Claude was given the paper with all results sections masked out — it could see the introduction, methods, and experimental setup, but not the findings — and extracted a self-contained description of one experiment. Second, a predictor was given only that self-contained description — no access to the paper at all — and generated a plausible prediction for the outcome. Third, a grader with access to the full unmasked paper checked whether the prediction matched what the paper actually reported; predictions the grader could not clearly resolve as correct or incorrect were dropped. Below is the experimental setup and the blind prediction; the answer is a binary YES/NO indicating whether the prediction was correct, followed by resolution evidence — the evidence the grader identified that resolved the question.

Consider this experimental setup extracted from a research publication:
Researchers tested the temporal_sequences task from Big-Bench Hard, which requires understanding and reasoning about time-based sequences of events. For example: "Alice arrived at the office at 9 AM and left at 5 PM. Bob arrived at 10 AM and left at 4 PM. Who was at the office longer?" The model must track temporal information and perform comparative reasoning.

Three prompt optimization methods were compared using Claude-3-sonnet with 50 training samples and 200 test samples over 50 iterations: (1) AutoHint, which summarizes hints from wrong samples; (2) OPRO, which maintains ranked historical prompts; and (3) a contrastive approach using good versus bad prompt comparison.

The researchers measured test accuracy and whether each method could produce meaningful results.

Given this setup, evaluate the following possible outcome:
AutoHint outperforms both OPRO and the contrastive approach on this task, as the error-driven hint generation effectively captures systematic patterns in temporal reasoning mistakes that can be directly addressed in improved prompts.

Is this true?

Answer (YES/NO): NO